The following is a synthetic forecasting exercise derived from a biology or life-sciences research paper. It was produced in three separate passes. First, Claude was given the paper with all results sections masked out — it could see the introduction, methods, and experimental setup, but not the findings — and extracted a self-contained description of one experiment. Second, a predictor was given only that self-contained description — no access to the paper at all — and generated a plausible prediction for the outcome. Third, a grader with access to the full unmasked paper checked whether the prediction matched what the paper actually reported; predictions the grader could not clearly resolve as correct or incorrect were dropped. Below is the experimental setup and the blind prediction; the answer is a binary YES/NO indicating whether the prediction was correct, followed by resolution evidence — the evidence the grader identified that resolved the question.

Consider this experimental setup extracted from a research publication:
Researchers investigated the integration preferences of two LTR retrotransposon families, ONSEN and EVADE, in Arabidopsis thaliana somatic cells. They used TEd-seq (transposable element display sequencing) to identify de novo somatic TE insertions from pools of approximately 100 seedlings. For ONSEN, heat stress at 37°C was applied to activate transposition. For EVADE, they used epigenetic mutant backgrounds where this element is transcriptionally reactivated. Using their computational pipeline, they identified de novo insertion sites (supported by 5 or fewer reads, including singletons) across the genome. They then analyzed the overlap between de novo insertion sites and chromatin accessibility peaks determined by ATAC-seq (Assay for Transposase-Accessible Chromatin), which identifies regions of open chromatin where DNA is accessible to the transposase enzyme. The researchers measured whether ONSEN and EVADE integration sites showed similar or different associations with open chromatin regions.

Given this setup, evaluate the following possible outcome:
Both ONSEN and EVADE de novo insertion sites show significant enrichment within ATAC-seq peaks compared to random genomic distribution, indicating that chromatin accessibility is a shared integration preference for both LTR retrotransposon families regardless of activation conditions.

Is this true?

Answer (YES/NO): NO